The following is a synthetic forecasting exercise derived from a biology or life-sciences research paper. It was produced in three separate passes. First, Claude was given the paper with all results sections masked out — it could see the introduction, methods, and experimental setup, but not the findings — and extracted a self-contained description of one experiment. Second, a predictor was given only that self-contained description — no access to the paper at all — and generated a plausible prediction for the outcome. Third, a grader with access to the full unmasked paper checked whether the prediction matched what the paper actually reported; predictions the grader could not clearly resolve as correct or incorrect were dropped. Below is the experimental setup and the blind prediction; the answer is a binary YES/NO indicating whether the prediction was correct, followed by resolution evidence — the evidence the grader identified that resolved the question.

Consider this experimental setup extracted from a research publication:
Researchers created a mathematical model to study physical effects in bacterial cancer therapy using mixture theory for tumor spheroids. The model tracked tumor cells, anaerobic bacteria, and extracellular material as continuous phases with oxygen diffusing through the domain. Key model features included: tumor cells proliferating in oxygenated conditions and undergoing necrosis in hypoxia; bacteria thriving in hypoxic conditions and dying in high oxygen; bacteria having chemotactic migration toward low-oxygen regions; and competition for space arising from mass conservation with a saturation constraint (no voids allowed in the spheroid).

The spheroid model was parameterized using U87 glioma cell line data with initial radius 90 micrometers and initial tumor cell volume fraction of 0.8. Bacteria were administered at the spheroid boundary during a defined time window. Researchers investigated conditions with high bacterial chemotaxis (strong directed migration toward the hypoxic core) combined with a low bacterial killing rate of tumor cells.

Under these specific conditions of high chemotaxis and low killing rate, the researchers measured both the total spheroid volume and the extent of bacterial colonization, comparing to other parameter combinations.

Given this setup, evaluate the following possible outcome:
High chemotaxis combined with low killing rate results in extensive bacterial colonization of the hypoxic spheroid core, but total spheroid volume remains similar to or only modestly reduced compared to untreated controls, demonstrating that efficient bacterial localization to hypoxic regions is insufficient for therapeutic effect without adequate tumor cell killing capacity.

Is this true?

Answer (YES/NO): NO